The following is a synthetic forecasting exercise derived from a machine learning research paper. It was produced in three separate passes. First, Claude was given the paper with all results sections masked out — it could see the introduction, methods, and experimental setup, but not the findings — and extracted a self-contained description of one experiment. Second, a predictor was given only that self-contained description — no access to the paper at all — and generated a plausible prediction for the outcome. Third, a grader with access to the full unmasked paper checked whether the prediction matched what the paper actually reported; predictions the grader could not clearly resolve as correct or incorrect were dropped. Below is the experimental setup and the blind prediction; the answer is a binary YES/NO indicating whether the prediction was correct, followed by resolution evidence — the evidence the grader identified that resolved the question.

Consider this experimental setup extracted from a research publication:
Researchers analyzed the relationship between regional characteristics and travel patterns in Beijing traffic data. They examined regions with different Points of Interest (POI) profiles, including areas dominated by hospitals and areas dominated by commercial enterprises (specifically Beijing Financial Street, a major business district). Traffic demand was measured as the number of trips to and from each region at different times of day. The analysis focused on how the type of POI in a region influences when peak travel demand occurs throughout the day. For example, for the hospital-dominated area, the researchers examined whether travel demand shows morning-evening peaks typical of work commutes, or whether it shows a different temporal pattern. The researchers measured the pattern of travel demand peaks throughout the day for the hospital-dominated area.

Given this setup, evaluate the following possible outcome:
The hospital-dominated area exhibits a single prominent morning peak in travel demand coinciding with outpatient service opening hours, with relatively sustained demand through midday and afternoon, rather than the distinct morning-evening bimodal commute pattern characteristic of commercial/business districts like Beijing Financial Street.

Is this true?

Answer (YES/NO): NO